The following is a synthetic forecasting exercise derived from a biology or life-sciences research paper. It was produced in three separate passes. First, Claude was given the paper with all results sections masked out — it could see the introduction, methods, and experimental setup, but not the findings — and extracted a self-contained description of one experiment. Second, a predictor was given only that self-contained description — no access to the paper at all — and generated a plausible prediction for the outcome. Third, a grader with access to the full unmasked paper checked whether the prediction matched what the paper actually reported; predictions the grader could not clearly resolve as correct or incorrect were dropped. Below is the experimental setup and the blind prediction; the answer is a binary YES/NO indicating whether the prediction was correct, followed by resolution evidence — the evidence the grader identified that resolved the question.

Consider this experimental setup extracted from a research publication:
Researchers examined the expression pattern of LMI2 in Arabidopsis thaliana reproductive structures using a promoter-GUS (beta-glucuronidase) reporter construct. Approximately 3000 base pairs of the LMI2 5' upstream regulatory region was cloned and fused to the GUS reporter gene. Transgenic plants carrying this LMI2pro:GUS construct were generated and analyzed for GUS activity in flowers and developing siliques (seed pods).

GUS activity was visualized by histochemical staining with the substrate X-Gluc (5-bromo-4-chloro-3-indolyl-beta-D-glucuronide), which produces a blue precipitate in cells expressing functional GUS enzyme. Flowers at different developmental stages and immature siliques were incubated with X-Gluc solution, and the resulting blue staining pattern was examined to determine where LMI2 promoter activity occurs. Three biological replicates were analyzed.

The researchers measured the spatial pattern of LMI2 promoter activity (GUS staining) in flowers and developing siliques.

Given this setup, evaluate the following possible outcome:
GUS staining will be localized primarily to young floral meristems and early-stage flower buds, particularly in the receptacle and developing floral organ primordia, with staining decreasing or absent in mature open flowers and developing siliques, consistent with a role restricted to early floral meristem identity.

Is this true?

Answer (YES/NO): NO